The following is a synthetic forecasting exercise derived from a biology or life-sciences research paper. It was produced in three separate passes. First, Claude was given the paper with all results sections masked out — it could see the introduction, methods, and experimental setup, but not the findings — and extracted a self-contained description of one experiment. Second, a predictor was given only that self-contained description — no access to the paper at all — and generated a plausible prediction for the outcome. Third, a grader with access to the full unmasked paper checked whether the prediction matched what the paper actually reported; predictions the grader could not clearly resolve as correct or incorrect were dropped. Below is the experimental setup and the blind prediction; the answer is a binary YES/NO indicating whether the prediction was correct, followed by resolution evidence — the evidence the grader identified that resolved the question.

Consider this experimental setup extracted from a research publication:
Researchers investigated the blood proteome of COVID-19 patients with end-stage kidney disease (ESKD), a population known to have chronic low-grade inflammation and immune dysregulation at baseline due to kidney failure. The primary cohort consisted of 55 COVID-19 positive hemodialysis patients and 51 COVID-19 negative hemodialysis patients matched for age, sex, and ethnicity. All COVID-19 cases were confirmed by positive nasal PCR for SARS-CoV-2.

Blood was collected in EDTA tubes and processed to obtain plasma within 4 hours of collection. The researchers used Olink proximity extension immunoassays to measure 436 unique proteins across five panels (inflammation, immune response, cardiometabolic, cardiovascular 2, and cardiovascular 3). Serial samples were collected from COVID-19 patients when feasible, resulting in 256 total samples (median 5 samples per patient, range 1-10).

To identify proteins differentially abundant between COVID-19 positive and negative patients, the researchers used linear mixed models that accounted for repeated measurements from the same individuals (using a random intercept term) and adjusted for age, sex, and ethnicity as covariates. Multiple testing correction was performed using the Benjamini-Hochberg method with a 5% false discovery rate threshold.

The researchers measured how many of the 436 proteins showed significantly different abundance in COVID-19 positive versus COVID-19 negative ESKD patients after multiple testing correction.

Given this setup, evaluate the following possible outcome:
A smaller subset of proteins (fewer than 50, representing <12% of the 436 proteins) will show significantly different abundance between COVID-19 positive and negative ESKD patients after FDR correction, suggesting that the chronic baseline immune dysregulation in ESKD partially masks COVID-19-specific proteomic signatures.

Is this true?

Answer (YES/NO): NO